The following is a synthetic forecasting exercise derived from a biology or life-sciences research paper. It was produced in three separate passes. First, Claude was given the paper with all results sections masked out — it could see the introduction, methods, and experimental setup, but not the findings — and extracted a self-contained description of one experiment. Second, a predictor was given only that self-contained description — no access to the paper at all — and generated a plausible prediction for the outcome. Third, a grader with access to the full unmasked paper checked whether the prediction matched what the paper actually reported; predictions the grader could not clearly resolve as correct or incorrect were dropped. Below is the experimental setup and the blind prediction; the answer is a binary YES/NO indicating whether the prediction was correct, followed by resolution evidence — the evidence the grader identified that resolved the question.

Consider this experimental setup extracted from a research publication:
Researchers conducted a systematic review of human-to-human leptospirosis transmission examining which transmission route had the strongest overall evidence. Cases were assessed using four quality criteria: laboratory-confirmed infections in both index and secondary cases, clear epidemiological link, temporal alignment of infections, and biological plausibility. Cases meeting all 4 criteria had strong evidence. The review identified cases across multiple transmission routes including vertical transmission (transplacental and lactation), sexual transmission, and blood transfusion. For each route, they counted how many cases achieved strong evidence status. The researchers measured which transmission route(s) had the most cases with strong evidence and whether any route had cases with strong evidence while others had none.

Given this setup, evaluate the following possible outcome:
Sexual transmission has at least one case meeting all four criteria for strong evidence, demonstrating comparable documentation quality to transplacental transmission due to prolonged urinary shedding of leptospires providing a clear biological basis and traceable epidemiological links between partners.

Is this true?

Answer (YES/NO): NO